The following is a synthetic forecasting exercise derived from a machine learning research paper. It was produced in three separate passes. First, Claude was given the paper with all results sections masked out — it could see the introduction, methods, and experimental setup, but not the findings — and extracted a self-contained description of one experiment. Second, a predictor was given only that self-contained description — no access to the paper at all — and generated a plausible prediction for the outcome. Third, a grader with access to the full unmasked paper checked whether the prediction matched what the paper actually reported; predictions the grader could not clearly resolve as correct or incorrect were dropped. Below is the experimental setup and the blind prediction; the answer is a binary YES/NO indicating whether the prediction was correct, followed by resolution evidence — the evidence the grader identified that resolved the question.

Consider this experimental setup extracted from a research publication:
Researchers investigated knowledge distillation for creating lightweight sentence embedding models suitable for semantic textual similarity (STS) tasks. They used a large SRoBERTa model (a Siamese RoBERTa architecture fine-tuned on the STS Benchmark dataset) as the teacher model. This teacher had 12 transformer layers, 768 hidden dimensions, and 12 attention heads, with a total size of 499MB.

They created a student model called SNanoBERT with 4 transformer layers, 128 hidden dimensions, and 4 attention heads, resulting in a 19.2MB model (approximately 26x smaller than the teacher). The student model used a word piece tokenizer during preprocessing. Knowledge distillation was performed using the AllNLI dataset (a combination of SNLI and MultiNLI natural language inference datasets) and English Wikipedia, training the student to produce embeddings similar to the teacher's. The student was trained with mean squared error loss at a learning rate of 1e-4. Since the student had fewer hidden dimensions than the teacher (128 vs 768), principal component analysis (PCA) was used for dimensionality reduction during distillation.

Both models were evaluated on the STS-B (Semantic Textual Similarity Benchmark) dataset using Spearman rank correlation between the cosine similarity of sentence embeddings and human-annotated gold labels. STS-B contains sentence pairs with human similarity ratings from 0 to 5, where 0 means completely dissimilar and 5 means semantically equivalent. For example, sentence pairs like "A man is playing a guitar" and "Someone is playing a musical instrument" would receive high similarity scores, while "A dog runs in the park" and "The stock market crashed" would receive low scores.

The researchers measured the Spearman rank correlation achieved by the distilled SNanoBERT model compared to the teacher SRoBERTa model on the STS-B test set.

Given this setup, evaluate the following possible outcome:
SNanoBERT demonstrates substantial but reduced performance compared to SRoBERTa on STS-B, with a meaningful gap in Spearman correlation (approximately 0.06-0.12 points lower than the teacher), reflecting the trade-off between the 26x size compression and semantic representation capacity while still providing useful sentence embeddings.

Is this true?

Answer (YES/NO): NO